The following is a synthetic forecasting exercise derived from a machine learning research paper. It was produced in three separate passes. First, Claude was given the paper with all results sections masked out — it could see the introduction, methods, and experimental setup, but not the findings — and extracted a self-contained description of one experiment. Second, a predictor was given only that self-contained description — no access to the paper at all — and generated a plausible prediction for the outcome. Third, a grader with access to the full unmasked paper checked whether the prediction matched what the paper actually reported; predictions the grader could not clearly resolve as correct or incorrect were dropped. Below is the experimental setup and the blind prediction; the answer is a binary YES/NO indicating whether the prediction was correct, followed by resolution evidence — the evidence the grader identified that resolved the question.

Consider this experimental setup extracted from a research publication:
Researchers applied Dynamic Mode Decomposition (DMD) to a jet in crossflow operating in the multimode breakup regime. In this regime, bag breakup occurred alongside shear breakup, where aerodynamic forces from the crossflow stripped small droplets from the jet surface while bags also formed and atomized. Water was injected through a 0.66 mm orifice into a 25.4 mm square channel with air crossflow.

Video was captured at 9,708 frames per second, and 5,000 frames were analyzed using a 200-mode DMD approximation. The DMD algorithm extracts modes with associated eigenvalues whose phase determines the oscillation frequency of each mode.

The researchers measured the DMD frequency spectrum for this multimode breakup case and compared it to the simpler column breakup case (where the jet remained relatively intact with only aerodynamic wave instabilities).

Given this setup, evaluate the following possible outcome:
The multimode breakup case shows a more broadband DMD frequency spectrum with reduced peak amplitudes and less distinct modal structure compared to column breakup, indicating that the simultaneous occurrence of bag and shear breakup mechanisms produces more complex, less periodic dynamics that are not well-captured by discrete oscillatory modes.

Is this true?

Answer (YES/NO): NO